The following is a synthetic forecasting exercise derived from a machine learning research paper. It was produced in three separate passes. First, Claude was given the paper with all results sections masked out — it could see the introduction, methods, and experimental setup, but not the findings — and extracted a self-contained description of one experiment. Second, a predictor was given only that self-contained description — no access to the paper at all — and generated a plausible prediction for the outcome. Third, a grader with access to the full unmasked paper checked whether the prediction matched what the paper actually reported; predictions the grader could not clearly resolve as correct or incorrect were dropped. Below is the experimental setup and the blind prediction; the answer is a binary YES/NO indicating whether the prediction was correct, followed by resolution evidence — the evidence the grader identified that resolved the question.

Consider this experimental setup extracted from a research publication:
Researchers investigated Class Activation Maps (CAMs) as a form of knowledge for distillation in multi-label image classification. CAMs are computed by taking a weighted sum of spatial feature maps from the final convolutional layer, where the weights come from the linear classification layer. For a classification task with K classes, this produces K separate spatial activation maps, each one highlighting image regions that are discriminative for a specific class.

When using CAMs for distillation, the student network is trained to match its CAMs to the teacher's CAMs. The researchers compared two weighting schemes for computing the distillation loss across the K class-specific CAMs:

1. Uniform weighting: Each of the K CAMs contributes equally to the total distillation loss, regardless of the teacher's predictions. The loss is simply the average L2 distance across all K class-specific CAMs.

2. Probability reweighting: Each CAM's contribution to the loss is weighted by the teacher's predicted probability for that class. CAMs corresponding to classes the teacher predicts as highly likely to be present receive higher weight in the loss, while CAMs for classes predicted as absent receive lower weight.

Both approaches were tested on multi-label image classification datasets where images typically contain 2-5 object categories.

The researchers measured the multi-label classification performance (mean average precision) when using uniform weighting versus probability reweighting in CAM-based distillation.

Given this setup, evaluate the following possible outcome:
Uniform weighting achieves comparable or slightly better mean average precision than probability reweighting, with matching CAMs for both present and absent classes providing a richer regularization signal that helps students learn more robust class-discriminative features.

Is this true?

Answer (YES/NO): NO